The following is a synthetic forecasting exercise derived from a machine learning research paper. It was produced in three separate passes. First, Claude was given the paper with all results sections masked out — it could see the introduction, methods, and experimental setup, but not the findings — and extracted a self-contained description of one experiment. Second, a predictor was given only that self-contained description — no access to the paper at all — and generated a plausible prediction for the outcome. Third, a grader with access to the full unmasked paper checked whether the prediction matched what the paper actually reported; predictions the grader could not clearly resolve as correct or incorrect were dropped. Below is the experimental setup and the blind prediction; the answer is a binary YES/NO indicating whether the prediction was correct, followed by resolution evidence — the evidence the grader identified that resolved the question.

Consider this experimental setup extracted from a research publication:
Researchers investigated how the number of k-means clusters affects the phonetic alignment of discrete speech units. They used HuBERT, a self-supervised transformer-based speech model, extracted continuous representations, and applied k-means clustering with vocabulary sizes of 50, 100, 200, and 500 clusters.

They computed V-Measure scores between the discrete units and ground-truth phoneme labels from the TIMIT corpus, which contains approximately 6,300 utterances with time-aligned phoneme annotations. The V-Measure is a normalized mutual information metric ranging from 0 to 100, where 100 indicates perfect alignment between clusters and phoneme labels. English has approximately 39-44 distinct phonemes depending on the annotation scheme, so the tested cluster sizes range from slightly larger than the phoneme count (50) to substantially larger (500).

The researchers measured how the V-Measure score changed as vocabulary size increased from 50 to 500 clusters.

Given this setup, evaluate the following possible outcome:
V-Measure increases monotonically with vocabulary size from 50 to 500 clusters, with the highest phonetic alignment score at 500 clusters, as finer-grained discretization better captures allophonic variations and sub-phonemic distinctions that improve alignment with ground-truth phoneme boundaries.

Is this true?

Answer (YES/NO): NO